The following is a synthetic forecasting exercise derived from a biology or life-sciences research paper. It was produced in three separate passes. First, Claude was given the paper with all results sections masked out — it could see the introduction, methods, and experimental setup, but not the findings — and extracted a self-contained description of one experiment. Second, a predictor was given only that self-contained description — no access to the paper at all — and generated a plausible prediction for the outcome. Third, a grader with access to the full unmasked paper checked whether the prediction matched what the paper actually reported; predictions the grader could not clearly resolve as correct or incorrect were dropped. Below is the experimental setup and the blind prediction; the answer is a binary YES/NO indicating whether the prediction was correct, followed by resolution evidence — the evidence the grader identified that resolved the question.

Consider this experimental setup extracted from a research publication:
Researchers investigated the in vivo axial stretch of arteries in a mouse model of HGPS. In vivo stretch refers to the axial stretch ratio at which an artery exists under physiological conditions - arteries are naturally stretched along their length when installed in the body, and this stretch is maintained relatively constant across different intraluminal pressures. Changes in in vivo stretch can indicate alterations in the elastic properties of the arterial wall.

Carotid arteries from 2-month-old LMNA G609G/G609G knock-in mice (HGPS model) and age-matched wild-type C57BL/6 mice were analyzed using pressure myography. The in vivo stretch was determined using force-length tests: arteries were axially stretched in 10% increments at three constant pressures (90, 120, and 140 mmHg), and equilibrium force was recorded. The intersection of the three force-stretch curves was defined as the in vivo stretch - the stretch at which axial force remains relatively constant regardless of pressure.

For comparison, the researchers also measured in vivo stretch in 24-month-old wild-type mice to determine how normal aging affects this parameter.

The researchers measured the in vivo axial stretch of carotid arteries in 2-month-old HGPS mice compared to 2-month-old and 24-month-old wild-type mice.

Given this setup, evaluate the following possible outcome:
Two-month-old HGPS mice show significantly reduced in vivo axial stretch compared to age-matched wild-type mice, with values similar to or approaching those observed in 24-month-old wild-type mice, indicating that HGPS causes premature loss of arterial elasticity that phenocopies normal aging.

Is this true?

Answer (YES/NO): NO